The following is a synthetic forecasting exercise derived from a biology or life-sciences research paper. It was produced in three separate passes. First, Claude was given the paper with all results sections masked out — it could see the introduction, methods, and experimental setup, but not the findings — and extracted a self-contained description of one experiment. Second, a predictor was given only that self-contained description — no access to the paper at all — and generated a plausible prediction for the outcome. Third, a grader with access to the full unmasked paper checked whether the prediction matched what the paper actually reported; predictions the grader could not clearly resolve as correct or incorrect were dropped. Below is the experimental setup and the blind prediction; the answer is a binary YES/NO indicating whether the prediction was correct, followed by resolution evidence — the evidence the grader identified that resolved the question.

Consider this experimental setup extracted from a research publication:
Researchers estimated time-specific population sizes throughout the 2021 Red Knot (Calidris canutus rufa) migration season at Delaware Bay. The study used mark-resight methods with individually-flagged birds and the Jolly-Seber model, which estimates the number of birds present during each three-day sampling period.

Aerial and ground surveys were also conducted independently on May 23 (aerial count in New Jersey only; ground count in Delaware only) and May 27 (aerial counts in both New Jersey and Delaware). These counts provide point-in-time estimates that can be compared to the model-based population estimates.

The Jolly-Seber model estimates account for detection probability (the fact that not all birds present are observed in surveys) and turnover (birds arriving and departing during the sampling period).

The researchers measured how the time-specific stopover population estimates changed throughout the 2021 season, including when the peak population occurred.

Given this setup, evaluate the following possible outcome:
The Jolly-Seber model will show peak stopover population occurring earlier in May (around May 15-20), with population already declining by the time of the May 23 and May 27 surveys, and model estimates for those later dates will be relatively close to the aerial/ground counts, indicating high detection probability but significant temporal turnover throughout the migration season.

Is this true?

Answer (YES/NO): NO